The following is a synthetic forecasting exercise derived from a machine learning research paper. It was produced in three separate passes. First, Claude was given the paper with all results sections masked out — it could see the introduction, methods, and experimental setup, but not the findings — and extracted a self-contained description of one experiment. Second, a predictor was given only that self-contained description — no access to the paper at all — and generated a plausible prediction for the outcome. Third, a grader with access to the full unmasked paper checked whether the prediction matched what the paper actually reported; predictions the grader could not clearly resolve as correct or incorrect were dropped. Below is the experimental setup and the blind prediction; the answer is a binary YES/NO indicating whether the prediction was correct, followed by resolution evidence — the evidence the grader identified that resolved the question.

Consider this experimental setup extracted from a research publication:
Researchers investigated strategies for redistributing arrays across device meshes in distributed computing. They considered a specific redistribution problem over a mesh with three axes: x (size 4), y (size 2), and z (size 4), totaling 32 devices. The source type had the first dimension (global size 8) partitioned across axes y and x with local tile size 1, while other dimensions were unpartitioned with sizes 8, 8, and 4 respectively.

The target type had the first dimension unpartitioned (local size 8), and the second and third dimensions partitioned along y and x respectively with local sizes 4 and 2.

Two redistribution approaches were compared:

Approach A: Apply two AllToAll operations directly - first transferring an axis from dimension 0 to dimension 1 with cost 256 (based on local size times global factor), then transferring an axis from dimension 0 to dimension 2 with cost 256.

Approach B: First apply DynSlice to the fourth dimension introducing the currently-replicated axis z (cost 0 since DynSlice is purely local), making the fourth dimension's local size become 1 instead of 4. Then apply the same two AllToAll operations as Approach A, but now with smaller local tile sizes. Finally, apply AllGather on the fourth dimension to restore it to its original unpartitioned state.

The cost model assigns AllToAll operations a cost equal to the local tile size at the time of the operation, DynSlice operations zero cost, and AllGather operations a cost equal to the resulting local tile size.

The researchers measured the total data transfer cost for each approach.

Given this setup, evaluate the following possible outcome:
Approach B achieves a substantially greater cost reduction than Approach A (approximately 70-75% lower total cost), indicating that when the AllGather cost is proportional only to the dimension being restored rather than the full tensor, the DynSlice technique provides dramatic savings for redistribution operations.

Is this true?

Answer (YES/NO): NO